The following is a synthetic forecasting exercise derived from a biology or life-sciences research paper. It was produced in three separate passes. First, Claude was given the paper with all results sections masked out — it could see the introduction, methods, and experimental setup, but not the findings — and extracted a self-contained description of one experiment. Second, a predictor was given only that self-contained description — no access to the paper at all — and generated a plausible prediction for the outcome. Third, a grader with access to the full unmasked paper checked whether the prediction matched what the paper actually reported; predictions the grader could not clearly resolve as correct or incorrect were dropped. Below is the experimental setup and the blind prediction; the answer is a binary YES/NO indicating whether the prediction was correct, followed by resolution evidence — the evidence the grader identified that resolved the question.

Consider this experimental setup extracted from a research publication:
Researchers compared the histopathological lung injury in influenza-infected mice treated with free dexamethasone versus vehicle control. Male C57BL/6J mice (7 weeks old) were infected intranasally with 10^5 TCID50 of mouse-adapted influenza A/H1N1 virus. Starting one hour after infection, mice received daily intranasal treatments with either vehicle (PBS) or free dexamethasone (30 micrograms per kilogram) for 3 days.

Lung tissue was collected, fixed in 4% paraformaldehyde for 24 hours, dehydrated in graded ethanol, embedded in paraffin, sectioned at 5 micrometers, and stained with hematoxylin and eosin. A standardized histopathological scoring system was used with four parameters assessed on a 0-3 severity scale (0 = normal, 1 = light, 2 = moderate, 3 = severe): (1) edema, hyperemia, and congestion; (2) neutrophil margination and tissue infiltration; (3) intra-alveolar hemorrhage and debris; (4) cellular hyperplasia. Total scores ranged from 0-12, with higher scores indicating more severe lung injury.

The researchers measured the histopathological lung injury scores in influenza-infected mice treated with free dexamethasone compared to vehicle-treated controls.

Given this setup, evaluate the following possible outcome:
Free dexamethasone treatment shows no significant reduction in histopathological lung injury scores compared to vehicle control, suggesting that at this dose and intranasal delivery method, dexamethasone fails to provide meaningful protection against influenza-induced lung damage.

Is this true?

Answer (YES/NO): YES